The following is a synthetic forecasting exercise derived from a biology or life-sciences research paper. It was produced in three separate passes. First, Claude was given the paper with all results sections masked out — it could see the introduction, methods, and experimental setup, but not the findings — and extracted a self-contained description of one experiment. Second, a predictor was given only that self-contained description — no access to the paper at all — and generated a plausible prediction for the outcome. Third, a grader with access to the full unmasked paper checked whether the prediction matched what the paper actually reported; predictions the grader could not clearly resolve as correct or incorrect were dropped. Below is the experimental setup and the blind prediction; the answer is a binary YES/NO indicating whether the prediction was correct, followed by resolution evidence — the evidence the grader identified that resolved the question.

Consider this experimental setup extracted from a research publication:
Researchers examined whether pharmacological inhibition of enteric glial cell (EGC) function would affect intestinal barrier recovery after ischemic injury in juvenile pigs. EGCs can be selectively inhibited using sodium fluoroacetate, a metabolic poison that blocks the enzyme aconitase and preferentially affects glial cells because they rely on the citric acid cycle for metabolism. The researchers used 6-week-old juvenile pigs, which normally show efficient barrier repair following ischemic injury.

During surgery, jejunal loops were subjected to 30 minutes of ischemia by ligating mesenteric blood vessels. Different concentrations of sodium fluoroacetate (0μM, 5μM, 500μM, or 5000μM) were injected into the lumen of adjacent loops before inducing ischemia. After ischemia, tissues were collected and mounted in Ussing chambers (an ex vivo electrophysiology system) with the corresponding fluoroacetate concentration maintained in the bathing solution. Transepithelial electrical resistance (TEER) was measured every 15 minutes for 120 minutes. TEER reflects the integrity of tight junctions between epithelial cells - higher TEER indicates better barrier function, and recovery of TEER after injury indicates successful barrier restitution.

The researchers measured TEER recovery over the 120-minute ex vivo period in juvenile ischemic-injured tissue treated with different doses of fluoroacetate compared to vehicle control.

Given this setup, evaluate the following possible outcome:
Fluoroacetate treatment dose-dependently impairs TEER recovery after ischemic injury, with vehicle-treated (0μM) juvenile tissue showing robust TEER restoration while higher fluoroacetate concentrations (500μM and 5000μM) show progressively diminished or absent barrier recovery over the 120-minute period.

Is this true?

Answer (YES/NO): NO